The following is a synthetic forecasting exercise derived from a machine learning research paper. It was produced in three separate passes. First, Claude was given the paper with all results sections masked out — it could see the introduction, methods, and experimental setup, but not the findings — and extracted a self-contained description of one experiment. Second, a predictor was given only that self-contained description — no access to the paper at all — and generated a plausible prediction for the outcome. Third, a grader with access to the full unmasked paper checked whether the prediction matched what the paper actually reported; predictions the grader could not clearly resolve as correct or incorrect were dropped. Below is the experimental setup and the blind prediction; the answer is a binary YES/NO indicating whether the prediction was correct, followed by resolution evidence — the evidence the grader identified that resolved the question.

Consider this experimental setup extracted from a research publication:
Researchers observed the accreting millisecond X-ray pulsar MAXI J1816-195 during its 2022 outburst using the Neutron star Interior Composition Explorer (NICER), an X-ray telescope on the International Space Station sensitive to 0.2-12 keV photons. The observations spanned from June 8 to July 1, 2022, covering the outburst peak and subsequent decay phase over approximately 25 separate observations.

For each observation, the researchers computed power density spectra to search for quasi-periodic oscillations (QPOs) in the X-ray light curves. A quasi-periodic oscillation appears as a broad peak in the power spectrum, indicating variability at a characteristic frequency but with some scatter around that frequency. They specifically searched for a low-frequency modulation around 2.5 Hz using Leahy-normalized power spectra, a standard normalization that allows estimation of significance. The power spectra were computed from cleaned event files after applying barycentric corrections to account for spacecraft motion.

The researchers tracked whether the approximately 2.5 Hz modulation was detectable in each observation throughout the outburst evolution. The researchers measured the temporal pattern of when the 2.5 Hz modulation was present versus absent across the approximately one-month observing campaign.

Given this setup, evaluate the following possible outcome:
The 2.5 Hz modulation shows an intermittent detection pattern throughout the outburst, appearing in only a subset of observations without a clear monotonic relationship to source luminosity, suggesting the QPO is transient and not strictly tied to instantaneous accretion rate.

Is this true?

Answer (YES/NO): NO